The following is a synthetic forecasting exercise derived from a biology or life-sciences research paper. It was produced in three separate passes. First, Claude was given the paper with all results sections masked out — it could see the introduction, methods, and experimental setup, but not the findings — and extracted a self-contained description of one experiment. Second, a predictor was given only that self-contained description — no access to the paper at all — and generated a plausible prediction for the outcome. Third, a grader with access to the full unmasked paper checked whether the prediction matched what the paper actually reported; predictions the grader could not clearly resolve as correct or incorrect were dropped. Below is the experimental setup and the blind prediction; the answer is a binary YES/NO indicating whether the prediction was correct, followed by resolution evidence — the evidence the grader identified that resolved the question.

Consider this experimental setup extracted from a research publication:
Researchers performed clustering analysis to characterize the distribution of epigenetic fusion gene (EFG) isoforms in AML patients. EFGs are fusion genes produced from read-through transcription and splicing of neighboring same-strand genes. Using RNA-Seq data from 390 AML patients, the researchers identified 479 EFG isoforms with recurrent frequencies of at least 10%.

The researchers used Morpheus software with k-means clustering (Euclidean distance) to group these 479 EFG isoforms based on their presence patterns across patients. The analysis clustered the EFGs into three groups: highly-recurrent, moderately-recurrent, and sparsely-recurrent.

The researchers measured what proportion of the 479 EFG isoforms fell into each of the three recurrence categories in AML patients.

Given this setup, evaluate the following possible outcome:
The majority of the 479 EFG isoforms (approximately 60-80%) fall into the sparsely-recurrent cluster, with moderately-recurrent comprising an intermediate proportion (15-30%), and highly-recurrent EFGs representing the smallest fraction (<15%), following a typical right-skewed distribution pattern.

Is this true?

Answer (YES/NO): YES